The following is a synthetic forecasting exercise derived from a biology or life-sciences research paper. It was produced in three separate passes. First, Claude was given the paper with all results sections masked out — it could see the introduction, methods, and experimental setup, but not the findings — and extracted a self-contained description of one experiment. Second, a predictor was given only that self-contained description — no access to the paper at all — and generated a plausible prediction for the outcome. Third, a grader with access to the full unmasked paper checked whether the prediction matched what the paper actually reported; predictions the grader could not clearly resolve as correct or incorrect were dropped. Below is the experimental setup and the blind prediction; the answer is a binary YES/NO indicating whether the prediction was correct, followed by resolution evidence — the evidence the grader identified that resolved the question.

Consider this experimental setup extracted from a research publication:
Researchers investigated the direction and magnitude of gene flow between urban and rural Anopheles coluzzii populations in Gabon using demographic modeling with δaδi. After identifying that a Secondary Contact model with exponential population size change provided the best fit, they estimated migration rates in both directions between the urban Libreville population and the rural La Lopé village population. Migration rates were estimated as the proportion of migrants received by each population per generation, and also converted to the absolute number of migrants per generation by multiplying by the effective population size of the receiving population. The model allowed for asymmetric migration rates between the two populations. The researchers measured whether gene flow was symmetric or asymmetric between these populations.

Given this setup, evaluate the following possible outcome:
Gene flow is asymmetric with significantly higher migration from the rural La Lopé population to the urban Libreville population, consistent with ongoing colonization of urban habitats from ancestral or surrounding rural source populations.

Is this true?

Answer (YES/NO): NO